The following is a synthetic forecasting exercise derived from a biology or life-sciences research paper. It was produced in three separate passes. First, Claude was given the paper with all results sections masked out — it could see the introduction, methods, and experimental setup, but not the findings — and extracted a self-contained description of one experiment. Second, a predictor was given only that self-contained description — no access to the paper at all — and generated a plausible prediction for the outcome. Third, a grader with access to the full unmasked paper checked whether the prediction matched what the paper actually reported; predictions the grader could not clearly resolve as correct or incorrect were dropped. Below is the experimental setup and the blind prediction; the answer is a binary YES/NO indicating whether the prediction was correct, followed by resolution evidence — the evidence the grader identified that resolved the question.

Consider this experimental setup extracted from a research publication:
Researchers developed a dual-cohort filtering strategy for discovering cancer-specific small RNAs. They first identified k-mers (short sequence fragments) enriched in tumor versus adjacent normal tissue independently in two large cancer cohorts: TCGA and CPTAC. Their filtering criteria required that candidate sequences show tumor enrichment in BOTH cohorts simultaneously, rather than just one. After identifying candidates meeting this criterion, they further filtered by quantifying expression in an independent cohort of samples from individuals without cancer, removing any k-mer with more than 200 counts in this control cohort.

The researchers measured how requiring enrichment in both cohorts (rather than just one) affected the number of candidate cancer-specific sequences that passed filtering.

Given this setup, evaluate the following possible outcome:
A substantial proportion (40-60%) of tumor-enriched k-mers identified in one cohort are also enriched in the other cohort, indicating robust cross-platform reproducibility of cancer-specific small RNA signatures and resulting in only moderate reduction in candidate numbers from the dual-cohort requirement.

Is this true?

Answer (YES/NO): NO